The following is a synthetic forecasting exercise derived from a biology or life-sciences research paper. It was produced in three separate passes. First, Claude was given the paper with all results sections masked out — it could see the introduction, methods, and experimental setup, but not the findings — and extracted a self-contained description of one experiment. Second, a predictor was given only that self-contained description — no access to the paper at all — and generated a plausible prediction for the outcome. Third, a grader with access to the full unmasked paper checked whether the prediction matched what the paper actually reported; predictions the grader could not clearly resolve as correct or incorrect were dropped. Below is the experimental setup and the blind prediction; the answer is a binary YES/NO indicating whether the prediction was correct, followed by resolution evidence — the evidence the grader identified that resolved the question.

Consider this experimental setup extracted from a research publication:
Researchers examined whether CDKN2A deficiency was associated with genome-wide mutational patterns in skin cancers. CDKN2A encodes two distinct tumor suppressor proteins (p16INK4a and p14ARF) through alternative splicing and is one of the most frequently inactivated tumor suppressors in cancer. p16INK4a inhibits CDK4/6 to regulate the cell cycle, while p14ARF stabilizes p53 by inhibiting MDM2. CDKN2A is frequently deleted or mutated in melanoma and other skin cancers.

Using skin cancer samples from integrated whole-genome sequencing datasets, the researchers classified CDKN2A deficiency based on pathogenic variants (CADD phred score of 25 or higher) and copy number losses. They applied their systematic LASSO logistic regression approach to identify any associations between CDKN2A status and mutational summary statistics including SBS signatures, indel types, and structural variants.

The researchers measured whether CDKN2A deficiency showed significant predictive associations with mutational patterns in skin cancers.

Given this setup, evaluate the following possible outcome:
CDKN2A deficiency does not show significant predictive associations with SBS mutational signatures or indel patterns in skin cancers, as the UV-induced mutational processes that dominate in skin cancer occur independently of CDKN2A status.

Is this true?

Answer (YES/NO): NO